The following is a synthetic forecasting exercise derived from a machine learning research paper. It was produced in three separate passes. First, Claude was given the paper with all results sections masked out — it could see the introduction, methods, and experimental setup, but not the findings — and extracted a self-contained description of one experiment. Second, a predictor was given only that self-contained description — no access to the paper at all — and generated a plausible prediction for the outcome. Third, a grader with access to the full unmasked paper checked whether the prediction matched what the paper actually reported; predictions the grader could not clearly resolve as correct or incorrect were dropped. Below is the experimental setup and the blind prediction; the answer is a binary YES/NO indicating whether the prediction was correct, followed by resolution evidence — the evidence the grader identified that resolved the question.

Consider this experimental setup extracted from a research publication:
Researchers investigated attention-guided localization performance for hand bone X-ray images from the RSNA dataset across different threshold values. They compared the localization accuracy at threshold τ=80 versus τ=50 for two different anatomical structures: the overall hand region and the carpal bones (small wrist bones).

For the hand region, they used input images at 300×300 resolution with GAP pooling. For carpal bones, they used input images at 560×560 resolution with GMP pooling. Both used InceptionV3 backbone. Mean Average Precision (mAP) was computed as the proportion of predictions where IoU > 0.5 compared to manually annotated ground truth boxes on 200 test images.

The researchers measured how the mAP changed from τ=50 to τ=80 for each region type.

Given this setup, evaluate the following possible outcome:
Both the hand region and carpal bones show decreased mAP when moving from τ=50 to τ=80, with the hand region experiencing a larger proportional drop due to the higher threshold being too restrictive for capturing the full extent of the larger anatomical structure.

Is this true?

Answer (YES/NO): YES